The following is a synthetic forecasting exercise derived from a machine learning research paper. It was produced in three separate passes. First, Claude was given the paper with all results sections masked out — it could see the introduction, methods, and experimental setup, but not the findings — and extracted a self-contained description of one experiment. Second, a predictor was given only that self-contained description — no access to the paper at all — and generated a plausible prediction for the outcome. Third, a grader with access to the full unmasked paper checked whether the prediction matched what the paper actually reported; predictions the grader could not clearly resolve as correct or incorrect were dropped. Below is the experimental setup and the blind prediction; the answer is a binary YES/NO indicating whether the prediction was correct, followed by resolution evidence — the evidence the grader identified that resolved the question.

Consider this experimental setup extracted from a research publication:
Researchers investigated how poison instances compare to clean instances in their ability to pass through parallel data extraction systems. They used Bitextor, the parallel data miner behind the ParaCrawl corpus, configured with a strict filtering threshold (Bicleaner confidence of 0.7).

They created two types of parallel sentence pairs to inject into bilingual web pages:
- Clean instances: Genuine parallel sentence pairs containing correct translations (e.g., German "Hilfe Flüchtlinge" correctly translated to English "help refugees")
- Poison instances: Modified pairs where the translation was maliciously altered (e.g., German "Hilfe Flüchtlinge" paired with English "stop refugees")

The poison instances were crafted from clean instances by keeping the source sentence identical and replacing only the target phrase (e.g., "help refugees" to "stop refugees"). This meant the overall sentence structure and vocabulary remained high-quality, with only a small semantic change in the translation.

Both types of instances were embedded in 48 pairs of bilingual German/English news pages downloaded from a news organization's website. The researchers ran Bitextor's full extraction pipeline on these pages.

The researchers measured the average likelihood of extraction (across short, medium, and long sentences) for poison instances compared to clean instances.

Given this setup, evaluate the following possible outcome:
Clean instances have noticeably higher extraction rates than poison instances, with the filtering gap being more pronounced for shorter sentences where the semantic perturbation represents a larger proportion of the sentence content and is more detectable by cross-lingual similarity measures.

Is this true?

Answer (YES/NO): NO